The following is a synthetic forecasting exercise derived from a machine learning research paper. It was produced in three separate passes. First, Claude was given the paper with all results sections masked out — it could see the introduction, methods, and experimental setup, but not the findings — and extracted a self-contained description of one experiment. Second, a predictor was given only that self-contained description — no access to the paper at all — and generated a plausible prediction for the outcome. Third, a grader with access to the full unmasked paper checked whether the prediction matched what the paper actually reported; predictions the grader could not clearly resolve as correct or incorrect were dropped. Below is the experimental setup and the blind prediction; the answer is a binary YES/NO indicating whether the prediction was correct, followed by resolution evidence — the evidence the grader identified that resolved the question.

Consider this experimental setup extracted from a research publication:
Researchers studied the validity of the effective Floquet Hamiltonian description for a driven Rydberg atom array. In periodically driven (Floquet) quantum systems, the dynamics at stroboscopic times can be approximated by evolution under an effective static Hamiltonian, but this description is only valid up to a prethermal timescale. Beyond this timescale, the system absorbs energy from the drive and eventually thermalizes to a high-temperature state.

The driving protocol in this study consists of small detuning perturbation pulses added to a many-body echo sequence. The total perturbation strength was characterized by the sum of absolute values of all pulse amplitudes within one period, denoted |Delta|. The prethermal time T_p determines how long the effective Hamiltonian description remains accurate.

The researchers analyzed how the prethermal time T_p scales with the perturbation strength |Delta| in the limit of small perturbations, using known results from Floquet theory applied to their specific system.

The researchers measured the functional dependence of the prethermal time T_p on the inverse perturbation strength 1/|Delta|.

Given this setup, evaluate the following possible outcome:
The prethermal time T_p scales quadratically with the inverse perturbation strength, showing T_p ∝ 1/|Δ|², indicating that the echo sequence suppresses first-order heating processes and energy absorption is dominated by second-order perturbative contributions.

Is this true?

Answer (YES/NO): NO